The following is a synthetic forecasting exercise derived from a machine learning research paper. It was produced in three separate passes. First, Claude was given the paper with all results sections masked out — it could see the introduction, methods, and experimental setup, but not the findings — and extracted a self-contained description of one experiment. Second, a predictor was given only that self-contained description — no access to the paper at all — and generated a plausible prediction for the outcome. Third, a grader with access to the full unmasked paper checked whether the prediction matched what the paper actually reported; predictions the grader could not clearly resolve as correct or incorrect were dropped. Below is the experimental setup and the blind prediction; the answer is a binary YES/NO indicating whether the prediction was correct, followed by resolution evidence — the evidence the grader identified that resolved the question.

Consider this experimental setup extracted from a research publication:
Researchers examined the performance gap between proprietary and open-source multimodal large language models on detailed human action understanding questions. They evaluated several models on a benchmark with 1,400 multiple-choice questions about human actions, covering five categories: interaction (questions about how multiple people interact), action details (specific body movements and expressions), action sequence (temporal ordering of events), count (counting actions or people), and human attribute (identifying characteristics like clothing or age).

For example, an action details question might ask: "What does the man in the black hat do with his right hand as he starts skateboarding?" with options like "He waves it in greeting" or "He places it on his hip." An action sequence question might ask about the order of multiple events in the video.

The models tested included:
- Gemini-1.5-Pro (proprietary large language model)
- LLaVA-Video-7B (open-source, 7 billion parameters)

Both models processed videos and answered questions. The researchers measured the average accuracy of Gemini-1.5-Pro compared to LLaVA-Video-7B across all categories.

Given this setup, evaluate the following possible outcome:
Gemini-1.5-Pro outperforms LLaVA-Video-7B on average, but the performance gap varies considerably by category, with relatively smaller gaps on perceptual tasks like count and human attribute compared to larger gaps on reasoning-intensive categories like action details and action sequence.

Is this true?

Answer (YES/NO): NO